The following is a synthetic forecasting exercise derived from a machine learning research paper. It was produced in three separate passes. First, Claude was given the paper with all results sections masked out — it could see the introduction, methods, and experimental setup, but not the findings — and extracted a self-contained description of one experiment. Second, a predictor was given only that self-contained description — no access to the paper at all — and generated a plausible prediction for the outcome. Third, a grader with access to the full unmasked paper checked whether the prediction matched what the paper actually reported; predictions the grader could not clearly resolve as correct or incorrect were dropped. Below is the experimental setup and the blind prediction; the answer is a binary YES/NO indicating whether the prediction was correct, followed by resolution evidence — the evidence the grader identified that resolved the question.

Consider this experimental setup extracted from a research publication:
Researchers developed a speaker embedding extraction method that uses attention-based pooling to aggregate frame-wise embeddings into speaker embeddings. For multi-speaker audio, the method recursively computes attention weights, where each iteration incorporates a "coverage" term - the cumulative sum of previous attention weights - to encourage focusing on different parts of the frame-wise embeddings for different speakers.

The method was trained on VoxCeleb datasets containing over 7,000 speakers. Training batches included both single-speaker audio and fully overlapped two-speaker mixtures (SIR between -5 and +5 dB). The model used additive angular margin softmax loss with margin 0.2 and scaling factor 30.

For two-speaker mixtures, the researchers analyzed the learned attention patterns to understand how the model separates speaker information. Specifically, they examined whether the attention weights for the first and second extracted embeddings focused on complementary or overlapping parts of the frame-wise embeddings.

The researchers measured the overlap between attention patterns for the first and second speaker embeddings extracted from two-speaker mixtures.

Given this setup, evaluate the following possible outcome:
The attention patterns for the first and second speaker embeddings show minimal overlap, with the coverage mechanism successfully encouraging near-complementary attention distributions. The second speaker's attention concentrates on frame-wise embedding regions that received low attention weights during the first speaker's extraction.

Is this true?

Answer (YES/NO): YES